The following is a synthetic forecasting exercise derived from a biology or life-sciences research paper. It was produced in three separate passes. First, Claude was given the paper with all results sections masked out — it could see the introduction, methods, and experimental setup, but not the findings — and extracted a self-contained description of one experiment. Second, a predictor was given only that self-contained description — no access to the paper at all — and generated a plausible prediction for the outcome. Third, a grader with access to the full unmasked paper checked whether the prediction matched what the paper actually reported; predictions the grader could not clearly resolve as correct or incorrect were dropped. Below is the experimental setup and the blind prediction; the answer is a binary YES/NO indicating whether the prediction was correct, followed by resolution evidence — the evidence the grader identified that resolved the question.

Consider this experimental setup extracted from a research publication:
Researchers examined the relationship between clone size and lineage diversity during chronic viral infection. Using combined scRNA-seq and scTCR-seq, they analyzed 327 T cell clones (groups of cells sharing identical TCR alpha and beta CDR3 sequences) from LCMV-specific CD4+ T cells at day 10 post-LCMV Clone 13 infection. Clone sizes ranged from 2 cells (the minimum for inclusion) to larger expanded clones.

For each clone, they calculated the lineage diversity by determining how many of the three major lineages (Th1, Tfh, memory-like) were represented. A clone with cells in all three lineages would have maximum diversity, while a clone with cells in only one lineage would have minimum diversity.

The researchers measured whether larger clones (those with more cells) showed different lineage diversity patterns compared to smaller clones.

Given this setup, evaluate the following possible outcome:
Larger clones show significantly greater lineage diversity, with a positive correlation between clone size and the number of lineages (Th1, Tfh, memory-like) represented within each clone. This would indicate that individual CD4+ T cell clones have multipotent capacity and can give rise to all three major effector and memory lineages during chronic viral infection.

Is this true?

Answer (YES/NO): YES